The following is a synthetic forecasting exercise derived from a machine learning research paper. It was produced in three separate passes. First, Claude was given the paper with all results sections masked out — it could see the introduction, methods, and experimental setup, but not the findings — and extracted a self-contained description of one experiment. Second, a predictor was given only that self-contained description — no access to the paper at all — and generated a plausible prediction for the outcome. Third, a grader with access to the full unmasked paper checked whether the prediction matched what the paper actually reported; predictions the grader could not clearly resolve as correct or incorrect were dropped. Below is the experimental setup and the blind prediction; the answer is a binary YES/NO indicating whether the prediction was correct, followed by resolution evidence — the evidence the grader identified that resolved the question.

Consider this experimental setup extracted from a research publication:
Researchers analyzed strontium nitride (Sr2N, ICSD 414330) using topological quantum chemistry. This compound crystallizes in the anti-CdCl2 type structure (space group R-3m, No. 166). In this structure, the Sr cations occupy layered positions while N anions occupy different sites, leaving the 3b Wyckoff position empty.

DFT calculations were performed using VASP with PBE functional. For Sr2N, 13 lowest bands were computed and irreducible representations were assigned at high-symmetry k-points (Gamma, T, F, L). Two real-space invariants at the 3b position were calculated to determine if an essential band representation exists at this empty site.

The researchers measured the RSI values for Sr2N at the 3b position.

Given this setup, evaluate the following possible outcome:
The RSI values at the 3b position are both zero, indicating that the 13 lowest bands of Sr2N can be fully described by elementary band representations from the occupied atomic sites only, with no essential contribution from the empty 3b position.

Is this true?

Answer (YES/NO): NO